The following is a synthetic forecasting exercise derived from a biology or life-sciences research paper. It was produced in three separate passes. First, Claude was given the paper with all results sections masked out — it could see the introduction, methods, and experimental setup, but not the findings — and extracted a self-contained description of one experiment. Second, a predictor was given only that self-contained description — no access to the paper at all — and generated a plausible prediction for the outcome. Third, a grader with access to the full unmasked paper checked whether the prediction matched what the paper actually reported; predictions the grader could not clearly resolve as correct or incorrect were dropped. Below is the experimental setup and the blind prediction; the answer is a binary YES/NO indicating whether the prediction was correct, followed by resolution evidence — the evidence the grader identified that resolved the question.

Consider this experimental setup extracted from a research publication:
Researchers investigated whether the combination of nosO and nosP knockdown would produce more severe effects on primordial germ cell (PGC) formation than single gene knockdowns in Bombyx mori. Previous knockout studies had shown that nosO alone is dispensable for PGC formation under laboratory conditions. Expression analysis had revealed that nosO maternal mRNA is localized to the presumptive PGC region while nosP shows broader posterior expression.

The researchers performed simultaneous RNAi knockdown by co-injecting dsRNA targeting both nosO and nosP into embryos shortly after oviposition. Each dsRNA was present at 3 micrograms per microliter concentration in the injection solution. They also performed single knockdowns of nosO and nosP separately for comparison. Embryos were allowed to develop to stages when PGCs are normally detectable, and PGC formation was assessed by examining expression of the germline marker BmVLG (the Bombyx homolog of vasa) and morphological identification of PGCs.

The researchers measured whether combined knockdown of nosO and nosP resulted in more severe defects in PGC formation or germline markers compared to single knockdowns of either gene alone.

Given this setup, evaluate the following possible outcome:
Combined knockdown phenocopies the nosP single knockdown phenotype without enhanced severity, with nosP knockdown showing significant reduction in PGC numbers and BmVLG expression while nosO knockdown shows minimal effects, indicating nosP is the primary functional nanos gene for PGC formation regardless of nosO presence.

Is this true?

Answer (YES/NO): NO